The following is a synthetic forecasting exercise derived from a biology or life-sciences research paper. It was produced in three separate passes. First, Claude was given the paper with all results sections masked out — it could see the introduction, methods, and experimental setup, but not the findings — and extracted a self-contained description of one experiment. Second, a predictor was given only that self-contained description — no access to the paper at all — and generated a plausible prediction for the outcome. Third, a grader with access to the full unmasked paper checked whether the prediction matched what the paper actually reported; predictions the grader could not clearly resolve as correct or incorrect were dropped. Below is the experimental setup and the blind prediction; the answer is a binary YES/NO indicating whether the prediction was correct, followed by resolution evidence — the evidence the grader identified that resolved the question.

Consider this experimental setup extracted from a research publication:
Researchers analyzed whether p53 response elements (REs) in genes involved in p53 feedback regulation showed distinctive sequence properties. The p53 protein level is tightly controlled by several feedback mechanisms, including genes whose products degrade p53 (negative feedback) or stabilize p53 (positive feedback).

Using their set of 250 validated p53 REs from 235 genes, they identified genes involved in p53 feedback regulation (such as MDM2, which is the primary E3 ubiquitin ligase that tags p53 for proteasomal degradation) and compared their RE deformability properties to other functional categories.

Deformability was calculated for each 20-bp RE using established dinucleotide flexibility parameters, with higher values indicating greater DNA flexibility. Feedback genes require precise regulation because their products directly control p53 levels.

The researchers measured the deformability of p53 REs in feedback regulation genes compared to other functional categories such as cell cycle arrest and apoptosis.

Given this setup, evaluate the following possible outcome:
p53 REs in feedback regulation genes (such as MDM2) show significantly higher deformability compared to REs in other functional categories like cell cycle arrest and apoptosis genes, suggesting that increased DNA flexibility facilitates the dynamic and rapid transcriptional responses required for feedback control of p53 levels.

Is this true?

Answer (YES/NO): NO